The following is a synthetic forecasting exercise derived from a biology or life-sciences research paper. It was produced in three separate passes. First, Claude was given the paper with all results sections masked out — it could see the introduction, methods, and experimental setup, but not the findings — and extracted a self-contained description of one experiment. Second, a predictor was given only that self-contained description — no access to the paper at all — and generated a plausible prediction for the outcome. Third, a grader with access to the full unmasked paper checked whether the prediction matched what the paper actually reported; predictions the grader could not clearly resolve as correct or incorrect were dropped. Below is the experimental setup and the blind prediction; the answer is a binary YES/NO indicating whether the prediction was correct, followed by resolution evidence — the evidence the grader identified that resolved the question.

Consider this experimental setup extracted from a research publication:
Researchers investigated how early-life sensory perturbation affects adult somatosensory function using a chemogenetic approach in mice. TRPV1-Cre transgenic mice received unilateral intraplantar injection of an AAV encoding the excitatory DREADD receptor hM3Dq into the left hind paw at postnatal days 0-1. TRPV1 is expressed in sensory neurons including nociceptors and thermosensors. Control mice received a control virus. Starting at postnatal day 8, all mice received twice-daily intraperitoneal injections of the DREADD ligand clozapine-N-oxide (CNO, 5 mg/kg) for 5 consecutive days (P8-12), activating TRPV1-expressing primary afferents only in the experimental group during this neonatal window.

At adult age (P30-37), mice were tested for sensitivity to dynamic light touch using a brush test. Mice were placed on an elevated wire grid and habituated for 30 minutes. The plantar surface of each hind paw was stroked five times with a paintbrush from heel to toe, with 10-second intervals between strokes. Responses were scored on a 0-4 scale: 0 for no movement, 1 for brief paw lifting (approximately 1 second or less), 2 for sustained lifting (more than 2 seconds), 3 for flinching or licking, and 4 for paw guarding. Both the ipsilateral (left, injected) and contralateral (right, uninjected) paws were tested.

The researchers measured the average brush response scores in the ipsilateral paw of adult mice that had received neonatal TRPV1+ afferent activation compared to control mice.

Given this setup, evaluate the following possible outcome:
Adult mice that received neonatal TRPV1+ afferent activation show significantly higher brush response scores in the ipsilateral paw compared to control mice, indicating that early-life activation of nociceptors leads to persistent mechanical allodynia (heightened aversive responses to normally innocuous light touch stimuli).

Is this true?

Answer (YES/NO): NO